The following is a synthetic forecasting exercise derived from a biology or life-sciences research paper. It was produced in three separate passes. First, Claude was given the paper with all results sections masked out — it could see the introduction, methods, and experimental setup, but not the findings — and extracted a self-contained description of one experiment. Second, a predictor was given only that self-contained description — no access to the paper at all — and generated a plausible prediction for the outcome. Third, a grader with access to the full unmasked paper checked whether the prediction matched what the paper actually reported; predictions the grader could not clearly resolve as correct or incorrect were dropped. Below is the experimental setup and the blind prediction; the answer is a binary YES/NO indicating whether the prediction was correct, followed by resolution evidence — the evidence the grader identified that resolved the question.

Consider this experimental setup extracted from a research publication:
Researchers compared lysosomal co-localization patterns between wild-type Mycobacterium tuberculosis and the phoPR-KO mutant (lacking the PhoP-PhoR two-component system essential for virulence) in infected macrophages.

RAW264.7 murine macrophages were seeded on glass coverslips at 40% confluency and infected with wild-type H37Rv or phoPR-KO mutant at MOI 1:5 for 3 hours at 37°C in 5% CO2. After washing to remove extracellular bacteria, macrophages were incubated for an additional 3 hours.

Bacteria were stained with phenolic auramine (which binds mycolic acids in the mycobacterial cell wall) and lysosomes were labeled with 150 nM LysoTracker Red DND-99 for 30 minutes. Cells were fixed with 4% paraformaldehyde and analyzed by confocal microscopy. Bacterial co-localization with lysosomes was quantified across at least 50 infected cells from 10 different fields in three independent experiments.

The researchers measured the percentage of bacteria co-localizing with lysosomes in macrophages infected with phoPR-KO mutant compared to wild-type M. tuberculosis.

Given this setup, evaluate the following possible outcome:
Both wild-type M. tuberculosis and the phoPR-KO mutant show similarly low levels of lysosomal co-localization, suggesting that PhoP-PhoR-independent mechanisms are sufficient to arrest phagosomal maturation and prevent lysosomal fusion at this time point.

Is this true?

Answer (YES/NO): NO